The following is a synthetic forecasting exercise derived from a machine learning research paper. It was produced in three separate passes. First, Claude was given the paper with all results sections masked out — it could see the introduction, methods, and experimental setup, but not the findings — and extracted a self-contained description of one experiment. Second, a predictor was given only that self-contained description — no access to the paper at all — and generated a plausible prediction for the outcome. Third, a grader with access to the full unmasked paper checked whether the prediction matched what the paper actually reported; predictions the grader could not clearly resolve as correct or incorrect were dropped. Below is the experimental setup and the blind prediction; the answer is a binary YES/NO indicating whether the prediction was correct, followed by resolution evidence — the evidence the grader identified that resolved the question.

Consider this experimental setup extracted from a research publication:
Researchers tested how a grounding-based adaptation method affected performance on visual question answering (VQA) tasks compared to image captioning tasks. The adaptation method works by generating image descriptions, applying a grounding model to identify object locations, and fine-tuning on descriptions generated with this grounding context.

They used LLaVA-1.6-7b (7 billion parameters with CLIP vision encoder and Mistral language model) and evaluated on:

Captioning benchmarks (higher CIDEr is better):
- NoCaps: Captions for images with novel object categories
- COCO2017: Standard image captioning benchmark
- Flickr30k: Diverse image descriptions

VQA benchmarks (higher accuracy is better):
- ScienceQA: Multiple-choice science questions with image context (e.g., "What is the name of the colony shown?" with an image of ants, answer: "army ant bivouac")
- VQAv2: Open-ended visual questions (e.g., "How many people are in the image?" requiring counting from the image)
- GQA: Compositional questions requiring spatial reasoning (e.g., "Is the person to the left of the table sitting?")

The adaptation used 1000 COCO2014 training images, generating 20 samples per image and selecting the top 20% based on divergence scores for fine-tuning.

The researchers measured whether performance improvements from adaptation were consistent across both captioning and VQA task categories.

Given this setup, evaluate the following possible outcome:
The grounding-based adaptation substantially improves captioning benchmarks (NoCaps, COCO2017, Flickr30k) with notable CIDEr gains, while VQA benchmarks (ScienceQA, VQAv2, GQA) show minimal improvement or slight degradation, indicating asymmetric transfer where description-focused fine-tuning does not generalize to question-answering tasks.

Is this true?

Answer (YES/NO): YES